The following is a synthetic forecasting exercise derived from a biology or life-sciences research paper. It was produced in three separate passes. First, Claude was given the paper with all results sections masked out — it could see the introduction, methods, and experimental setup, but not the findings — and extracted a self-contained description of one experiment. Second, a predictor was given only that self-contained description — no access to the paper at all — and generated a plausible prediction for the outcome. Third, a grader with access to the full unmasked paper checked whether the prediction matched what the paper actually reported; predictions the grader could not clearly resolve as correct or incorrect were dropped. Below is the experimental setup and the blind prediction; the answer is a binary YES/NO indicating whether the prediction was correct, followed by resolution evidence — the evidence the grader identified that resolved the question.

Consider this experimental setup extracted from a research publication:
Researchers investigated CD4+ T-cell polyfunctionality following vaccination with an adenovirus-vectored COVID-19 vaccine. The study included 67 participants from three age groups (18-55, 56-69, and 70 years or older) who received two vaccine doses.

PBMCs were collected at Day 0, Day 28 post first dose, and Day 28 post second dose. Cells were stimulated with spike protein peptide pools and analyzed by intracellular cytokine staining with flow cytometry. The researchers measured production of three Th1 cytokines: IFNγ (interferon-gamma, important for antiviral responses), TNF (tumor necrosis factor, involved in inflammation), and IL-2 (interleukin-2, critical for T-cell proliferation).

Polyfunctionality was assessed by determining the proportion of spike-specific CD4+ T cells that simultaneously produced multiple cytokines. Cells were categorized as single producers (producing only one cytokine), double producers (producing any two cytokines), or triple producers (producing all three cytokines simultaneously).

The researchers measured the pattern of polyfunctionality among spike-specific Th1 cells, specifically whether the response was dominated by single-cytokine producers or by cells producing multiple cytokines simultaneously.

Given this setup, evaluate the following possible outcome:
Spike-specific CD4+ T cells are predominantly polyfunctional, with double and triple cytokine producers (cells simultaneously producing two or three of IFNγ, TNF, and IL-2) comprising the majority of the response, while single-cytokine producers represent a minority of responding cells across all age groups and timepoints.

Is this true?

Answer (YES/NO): YES